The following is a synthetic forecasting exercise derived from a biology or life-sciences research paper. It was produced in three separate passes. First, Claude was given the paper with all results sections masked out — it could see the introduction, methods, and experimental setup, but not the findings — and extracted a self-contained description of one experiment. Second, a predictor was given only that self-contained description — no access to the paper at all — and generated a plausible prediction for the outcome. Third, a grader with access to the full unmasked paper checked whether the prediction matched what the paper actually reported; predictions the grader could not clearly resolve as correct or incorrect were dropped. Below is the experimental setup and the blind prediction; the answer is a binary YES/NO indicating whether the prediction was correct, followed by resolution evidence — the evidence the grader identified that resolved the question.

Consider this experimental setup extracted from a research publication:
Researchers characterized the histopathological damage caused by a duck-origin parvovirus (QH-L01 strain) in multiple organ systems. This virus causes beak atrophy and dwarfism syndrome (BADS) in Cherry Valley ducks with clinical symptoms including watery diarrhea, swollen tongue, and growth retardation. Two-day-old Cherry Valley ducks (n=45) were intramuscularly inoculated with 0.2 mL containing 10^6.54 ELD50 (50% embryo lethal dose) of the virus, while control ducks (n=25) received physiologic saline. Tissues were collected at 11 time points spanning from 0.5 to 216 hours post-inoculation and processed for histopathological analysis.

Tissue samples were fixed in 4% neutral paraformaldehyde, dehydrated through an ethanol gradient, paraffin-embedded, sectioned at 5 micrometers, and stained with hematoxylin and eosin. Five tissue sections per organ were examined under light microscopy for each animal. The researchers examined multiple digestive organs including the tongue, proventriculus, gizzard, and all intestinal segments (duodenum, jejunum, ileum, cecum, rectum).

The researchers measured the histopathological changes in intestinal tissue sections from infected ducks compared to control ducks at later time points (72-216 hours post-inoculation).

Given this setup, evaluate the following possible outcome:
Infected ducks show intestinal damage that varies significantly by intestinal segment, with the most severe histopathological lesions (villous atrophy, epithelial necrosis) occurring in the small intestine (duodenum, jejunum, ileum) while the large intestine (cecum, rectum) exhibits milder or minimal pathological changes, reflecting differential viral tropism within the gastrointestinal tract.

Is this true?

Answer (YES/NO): NO